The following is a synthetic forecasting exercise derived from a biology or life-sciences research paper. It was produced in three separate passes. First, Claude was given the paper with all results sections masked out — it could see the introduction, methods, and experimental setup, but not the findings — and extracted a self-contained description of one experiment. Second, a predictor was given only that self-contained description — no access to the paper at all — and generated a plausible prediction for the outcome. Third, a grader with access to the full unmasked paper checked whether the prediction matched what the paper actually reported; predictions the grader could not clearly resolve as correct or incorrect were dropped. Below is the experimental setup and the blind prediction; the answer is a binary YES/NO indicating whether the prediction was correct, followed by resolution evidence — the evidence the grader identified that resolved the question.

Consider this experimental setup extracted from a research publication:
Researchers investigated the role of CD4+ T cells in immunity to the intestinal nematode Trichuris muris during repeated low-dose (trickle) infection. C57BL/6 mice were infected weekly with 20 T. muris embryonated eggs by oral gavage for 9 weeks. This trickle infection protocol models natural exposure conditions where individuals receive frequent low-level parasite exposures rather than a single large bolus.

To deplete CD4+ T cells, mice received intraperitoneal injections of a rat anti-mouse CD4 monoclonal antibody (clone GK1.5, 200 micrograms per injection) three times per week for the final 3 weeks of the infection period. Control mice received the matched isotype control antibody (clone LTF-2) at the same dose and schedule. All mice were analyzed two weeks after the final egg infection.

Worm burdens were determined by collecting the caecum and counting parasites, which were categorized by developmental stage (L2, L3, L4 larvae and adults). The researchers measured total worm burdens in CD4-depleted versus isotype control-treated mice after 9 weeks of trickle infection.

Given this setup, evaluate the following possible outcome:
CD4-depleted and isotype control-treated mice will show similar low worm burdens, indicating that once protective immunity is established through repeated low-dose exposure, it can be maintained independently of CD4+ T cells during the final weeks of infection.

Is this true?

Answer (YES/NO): NO